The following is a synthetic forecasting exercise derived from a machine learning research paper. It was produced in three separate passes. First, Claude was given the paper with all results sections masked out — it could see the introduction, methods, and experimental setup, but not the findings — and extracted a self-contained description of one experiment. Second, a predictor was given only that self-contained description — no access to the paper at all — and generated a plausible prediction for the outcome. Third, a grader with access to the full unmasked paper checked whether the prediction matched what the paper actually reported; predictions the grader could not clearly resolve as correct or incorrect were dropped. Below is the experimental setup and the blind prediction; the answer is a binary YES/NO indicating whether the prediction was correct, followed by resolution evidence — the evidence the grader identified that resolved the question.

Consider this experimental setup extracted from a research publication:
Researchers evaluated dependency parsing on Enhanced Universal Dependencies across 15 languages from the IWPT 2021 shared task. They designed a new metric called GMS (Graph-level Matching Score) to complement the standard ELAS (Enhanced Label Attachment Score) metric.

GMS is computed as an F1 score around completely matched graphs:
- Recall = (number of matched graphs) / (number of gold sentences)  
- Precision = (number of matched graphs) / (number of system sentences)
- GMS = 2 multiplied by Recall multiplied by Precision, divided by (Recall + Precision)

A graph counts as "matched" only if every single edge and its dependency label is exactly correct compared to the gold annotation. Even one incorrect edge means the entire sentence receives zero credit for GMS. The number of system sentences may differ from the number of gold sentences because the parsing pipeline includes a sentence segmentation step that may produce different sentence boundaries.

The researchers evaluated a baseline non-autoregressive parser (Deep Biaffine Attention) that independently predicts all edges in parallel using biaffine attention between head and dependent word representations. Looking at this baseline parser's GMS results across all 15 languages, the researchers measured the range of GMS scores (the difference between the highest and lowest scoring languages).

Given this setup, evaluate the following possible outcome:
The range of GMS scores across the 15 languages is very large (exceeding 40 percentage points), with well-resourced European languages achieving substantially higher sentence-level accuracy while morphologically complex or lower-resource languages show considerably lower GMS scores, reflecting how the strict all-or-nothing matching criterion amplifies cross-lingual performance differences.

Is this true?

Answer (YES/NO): NO